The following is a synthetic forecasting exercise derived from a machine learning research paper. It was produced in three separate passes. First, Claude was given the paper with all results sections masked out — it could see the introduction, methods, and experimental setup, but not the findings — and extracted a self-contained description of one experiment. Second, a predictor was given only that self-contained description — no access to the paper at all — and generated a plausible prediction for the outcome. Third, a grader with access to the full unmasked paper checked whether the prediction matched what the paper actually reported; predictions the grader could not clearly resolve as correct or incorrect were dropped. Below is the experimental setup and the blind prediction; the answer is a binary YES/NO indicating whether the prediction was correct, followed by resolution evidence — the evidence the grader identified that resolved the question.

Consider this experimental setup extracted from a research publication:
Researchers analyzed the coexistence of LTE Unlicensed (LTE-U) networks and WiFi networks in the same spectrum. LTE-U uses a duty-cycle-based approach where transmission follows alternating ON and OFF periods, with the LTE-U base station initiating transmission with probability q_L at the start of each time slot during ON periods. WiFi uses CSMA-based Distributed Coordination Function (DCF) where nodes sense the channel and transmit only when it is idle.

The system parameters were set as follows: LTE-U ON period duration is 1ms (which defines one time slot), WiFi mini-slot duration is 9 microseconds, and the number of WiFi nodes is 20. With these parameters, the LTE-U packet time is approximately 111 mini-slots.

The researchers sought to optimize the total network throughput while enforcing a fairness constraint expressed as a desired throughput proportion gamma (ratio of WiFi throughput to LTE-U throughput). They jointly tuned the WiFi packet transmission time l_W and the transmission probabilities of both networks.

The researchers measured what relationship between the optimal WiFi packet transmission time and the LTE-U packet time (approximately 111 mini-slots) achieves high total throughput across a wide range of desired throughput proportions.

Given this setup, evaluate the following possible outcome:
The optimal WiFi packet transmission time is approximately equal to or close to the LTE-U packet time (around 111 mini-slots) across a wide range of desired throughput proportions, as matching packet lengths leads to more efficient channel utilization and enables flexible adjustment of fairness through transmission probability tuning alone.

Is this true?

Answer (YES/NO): NO